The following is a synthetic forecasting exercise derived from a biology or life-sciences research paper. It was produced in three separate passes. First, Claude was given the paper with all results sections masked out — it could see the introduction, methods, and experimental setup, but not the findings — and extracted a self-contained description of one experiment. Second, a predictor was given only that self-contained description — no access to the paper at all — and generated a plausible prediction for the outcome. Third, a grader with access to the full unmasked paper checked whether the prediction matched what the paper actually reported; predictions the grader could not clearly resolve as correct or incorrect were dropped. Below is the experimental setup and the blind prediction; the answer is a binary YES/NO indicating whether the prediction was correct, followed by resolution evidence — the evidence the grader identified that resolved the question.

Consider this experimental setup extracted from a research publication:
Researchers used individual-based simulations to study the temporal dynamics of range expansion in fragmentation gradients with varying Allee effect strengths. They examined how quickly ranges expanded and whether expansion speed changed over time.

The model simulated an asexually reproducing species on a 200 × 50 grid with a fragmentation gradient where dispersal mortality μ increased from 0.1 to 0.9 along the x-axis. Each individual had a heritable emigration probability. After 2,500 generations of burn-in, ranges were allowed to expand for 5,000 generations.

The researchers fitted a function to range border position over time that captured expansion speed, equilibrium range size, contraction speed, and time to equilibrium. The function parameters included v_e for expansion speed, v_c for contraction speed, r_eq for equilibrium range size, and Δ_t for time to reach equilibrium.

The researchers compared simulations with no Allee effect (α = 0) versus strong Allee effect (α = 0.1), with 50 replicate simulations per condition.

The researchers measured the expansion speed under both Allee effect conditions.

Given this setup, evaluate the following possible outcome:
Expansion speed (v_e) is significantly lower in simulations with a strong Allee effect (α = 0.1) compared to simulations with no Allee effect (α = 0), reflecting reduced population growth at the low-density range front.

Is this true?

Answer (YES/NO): NO